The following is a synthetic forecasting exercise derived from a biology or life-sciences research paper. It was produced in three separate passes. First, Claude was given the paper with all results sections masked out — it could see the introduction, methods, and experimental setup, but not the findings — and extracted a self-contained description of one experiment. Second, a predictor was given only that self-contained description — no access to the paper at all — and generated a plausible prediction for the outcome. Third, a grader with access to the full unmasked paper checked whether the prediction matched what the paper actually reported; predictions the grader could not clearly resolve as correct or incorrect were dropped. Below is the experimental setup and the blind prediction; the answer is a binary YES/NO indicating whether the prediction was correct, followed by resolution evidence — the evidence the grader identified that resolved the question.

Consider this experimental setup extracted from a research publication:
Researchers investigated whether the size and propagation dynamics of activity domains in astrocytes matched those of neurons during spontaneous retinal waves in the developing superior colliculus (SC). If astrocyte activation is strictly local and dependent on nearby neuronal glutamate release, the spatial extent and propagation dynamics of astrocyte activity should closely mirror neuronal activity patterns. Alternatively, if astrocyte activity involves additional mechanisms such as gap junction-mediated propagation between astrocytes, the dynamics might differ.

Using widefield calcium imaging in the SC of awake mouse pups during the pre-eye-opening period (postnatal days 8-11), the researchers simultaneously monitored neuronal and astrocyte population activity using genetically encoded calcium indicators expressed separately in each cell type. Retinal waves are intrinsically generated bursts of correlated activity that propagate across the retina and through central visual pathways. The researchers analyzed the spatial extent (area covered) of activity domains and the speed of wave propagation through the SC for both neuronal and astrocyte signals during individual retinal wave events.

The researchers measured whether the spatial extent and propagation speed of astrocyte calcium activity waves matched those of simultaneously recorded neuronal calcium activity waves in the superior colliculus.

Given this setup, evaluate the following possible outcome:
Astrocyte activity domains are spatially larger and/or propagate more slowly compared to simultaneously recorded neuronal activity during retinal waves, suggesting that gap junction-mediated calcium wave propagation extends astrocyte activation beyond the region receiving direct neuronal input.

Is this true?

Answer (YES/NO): NO